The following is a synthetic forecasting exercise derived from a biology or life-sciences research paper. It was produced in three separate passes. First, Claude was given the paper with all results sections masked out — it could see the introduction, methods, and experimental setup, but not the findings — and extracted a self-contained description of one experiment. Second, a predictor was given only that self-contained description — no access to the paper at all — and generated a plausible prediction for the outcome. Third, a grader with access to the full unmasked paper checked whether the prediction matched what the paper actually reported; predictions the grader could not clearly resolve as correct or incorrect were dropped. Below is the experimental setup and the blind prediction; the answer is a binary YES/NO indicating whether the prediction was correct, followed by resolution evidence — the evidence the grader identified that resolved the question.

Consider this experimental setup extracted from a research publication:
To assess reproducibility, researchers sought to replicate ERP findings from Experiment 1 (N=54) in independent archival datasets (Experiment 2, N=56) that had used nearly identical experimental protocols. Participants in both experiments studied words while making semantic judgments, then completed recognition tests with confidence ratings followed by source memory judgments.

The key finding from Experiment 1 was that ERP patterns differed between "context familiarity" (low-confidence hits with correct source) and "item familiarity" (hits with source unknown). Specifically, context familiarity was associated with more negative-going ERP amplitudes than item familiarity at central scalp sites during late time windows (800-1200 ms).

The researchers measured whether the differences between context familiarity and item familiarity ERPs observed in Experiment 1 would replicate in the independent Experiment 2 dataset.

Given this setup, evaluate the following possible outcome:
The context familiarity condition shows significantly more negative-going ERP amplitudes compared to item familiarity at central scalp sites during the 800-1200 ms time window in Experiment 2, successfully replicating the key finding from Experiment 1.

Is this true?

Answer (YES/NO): YES